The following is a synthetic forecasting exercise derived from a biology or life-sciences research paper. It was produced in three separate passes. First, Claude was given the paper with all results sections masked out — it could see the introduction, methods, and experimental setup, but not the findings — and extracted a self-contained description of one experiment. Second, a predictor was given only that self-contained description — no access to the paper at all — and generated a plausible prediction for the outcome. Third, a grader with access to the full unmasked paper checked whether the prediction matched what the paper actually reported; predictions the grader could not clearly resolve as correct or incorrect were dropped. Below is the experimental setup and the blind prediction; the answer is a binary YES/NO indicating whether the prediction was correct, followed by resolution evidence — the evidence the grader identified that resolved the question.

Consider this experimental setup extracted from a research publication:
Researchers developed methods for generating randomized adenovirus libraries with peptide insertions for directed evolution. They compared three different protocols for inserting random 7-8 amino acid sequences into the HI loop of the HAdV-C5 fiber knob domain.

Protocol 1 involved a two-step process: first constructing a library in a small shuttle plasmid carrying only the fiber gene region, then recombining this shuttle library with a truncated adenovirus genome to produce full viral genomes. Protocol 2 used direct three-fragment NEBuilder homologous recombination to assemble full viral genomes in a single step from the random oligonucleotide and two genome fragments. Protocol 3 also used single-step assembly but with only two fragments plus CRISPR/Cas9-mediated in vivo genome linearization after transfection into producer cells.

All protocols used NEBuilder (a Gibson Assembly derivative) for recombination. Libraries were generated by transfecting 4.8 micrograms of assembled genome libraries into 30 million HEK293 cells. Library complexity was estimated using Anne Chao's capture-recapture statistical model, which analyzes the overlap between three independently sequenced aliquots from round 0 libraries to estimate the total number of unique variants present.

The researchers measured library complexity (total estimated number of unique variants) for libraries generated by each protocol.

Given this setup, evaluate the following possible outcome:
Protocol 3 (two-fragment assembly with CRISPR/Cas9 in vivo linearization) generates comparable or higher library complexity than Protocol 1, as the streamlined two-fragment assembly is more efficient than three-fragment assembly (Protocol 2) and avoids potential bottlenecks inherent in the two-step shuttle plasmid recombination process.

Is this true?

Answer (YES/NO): NO